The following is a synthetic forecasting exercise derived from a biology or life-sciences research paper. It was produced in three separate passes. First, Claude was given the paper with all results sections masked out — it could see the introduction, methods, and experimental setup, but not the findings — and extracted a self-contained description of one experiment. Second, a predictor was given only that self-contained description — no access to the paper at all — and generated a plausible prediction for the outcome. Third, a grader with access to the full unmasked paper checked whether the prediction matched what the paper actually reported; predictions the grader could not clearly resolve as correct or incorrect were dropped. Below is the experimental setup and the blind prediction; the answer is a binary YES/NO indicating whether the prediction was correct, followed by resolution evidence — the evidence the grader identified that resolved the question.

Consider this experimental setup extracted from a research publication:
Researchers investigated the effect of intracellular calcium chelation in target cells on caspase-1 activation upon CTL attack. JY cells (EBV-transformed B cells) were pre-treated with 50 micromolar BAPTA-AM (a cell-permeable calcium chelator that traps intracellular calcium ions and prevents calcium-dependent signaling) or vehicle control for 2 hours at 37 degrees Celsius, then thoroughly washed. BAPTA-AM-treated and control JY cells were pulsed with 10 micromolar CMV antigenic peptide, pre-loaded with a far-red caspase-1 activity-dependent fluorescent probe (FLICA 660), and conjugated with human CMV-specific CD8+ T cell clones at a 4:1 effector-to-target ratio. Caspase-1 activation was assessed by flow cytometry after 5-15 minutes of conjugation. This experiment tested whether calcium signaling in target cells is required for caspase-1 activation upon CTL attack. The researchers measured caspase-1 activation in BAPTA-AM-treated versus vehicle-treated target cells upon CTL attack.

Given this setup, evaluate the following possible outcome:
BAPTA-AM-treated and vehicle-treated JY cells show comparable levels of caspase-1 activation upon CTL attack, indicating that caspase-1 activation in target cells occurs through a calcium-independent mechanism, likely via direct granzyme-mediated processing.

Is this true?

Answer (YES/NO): NO